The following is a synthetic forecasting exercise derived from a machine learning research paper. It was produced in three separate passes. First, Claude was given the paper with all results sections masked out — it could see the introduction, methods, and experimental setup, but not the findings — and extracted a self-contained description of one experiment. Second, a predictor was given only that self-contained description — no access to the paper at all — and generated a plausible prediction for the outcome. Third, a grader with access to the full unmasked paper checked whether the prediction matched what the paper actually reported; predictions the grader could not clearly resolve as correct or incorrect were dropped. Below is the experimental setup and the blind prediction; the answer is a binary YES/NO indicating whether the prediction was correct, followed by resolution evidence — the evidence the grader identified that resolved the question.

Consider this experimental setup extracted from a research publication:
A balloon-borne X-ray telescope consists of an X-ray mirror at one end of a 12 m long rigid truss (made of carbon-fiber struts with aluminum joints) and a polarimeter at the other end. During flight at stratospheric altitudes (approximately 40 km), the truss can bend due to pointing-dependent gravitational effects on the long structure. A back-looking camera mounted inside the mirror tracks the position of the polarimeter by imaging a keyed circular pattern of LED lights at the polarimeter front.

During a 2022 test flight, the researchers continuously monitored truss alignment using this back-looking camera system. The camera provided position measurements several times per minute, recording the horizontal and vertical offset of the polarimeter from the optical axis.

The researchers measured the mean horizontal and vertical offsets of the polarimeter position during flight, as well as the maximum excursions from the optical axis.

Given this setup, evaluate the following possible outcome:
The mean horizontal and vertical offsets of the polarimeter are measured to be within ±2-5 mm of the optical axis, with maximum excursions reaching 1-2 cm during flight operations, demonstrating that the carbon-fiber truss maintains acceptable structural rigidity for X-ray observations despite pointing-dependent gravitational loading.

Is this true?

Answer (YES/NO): NO